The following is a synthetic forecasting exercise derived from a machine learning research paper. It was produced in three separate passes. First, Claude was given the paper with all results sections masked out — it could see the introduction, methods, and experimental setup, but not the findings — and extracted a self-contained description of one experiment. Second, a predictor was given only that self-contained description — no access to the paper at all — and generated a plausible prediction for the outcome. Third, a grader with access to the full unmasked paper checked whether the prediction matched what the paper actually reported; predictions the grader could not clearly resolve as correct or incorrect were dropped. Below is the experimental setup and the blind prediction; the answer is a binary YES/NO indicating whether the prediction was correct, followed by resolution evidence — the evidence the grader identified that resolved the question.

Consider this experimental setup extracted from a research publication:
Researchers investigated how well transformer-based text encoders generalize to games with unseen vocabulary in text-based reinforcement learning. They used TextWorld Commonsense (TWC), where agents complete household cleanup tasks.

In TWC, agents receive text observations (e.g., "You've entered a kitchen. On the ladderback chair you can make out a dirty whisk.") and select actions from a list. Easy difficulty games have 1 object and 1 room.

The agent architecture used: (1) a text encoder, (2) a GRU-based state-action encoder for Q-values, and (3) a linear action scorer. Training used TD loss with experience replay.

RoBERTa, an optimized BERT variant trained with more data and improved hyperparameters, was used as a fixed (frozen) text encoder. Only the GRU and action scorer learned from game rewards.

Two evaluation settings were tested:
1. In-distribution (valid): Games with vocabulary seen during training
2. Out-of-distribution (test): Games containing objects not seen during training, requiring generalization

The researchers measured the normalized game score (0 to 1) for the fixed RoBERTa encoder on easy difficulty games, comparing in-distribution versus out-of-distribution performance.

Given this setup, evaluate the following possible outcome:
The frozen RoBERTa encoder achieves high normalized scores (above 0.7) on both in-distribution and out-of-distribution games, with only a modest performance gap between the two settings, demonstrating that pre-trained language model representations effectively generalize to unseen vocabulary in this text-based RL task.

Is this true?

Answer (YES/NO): YES